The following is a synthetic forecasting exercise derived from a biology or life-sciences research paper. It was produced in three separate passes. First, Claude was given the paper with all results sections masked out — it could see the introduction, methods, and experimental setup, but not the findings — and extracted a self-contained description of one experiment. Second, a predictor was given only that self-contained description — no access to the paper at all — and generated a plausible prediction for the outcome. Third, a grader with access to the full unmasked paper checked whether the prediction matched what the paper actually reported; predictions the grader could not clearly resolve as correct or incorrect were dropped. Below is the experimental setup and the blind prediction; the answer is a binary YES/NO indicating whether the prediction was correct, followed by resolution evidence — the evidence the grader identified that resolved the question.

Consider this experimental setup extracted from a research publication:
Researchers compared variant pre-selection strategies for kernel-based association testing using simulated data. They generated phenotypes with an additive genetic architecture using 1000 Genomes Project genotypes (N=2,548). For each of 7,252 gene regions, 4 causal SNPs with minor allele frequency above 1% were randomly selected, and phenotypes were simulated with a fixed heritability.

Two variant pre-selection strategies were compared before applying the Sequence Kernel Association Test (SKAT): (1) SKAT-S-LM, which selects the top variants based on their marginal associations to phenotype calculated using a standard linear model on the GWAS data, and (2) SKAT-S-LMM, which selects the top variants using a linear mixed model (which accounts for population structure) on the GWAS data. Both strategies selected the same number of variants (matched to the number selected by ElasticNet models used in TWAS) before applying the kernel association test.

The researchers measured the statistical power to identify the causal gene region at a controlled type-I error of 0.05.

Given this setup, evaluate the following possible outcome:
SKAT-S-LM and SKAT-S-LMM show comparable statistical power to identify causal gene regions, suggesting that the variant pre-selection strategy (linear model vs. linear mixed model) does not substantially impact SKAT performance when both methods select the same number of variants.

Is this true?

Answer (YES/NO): NO